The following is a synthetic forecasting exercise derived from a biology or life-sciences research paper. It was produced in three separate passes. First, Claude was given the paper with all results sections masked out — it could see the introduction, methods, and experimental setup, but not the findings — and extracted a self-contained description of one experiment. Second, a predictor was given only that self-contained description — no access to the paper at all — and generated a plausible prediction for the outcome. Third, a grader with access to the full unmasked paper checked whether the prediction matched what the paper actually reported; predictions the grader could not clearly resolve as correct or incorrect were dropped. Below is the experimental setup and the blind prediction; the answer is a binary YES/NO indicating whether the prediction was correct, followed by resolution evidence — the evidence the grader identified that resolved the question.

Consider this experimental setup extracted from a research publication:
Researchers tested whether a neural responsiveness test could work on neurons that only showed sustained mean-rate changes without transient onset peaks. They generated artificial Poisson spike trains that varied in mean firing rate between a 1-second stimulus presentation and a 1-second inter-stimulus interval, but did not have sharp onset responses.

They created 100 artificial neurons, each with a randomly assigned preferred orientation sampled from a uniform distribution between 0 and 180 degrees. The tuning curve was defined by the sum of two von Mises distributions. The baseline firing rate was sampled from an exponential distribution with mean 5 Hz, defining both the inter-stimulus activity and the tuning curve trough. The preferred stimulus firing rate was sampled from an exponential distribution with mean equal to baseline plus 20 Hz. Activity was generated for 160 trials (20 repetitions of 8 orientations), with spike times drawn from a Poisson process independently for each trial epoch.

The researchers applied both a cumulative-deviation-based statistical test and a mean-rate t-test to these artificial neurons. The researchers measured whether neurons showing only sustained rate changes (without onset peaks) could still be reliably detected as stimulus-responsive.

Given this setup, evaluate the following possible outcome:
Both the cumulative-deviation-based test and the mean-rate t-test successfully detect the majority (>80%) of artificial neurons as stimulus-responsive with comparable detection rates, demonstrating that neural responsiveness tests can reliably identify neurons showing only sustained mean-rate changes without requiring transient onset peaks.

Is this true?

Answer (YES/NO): NO